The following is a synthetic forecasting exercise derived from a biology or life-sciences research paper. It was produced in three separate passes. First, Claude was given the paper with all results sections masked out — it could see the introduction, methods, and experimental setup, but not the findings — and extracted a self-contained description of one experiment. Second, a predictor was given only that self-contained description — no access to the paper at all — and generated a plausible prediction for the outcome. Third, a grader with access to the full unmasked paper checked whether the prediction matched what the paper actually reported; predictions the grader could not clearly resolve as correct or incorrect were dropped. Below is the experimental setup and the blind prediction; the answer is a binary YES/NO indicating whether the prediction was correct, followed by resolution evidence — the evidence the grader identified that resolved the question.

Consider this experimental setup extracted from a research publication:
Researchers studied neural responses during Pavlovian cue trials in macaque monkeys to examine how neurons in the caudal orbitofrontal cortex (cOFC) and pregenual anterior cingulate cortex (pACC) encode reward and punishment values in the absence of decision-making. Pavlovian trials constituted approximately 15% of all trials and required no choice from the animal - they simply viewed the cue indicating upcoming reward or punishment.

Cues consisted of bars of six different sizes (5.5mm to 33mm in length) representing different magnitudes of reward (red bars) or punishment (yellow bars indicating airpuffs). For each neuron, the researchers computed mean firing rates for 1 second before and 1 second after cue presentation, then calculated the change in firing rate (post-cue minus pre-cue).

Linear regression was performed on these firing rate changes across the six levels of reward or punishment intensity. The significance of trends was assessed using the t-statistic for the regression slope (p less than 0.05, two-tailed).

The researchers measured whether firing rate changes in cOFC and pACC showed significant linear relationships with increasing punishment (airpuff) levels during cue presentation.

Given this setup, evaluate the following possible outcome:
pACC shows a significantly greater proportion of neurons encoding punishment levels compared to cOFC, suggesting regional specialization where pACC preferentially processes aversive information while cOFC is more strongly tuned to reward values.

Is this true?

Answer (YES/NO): NO